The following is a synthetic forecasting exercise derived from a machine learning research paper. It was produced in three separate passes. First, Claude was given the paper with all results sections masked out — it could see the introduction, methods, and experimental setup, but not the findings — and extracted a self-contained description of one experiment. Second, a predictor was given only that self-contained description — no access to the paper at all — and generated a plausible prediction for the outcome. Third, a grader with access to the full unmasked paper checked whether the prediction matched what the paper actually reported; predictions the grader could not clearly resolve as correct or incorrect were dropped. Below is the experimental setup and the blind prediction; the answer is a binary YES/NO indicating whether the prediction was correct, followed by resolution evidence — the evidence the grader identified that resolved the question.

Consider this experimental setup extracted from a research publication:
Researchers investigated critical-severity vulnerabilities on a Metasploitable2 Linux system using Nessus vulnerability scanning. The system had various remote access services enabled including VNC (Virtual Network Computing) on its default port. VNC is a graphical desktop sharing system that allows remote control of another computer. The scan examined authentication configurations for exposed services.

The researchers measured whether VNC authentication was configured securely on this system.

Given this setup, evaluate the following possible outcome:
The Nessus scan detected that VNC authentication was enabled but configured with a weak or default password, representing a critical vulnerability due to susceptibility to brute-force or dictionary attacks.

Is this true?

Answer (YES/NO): YES